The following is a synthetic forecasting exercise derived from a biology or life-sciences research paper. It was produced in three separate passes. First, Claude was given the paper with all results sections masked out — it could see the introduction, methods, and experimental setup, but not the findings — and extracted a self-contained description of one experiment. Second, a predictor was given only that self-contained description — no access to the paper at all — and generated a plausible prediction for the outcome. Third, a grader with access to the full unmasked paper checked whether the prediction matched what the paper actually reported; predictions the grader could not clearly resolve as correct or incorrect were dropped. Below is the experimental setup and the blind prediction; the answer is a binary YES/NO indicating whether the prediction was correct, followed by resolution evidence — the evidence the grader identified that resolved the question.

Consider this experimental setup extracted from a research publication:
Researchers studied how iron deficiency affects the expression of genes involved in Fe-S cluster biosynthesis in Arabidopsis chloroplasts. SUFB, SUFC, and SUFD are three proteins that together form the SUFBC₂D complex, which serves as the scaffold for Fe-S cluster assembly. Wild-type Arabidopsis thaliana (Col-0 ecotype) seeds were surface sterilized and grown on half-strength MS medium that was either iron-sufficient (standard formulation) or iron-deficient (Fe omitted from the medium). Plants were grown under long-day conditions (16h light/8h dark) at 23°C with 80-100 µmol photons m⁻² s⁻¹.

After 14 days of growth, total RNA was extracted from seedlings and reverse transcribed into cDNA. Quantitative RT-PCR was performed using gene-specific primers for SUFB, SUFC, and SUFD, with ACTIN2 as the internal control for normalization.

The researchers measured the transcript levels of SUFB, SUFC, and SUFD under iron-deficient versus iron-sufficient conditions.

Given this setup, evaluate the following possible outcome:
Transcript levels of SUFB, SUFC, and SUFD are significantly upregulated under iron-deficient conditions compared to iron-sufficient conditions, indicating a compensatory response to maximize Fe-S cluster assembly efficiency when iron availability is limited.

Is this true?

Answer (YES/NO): NO